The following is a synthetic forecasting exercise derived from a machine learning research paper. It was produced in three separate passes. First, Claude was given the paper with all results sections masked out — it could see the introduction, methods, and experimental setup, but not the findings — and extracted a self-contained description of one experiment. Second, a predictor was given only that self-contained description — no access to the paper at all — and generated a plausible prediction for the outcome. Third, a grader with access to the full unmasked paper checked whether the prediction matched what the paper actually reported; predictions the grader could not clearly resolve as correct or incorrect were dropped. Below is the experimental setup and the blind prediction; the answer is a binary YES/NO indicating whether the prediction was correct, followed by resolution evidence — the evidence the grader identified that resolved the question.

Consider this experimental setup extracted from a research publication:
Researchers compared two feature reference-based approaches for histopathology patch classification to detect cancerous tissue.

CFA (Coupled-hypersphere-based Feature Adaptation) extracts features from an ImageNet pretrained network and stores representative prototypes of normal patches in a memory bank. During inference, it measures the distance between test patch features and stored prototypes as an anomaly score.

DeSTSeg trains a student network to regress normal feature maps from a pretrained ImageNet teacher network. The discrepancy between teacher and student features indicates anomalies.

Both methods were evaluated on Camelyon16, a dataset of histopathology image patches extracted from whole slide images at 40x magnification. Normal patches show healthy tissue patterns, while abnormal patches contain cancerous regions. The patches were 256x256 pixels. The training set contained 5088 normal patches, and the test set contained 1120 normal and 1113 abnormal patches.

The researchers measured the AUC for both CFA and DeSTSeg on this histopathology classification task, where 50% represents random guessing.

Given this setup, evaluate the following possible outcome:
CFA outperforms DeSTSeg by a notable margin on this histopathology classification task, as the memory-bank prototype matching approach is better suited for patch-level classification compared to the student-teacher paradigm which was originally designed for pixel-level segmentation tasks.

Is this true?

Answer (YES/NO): YES